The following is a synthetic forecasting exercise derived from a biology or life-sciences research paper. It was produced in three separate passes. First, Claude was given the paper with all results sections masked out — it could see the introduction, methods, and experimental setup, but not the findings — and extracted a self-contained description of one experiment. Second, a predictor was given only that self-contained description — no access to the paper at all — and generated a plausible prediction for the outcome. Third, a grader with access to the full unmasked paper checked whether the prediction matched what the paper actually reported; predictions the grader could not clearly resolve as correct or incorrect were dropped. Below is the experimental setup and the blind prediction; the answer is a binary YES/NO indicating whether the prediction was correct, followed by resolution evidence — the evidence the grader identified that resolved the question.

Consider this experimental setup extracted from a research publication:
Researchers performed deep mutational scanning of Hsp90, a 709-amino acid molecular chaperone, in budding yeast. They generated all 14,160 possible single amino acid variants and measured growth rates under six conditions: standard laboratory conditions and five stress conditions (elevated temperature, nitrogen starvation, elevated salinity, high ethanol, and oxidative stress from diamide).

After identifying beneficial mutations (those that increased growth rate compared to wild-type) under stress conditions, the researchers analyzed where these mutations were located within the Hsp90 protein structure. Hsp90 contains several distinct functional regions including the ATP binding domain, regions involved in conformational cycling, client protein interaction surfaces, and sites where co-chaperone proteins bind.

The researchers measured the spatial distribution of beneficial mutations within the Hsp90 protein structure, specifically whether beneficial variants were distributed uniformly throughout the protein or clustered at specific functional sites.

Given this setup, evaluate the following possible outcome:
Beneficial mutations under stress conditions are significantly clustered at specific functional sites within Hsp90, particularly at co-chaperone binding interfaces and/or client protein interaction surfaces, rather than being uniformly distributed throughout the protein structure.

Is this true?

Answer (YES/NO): YES